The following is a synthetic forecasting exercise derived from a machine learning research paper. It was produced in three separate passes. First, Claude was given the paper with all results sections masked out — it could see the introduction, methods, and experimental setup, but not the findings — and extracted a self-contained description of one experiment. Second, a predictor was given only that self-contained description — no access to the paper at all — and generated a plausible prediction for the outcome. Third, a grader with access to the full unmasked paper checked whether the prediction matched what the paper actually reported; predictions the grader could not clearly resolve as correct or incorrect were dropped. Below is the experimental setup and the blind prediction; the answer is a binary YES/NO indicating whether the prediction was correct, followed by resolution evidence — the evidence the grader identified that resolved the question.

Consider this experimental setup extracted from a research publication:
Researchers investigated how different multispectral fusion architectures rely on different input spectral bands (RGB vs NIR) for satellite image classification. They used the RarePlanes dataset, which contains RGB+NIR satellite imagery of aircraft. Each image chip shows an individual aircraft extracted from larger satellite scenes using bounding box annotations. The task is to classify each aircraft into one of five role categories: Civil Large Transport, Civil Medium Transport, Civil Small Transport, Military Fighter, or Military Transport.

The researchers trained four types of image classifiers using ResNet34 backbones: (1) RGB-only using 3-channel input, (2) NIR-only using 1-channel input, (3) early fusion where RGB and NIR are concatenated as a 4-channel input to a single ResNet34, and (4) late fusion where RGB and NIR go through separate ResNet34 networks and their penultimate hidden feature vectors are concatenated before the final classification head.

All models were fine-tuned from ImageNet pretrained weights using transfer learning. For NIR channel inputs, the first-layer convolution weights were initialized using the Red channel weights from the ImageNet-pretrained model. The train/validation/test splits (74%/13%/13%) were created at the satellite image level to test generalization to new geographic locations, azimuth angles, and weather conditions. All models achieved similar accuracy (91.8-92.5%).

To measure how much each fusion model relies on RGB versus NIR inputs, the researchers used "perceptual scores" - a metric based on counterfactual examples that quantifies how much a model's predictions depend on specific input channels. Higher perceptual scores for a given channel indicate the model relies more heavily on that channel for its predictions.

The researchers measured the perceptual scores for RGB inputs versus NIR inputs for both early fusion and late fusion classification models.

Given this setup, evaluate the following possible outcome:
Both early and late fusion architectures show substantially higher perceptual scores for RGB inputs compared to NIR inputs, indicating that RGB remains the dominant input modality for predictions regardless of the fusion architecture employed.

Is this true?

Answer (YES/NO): NO